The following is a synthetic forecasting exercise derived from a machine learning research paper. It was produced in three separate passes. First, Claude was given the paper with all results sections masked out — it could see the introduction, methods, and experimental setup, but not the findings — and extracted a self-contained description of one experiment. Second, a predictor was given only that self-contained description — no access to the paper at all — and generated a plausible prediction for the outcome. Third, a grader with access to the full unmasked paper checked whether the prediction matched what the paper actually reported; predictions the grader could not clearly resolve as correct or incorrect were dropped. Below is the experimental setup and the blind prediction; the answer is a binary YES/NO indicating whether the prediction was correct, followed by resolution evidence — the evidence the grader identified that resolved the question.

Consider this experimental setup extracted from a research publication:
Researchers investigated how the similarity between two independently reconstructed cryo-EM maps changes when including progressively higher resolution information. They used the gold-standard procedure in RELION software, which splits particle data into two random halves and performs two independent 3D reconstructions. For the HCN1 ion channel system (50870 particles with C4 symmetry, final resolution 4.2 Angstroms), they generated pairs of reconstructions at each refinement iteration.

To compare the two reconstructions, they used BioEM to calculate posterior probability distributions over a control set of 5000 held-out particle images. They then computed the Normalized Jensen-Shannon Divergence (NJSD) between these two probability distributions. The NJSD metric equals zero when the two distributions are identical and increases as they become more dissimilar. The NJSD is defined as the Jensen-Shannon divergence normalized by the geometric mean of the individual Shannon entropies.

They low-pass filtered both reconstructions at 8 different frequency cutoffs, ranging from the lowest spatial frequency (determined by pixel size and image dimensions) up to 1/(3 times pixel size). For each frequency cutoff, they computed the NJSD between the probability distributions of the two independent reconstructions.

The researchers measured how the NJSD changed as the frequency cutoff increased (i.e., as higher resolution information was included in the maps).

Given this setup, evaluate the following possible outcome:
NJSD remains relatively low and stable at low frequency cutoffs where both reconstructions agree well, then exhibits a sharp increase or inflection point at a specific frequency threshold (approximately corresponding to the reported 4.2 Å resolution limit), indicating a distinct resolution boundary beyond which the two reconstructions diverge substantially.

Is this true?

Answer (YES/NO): NO